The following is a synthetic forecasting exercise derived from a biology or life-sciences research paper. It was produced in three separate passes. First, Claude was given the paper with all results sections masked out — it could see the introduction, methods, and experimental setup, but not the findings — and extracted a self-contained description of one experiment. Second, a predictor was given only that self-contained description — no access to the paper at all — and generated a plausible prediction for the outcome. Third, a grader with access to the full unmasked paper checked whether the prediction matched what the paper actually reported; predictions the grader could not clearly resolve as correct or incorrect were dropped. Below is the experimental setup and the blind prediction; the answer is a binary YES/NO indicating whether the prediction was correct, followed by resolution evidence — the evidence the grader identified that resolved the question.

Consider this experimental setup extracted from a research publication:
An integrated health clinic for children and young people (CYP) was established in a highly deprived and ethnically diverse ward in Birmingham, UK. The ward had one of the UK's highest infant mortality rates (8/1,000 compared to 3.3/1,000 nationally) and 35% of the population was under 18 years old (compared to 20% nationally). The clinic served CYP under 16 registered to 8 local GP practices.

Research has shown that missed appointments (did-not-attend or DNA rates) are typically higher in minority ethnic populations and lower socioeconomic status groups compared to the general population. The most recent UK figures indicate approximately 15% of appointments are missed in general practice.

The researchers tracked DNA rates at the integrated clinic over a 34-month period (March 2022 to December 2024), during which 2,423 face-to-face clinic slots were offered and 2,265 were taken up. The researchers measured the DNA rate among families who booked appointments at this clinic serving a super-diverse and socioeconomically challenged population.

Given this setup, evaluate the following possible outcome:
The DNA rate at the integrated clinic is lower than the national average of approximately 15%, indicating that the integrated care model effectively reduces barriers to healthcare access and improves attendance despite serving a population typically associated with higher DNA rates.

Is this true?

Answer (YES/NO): NO